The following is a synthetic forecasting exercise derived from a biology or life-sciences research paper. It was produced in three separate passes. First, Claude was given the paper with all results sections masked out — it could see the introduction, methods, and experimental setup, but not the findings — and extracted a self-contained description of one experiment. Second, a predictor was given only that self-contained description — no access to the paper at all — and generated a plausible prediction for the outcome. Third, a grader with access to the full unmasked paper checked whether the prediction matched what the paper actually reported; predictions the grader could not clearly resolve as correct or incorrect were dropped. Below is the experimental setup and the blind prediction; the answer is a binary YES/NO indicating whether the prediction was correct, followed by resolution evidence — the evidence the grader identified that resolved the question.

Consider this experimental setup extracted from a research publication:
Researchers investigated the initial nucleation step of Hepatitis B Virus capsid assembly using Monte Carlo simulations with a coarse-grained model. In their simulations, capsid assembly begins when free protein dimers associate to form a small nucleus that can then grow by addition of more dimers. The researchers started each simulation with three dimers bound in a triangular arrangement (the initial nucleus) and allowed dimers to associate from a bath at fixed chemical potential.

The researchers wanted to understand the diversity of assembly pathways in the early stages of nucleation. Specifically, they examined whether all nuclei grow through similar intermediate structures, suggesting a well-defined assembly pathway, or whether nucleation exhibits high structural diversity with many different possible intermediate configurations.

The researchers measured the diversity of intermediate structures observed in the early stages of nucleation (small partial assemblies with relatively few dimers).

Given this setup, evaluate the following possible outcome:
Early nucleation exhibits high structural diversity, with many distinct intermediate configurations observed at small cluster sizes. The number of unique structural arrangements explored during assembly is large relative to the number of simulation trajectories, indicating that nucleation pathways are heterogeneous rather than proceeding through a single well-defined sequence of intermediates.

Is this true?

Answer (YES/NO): YES